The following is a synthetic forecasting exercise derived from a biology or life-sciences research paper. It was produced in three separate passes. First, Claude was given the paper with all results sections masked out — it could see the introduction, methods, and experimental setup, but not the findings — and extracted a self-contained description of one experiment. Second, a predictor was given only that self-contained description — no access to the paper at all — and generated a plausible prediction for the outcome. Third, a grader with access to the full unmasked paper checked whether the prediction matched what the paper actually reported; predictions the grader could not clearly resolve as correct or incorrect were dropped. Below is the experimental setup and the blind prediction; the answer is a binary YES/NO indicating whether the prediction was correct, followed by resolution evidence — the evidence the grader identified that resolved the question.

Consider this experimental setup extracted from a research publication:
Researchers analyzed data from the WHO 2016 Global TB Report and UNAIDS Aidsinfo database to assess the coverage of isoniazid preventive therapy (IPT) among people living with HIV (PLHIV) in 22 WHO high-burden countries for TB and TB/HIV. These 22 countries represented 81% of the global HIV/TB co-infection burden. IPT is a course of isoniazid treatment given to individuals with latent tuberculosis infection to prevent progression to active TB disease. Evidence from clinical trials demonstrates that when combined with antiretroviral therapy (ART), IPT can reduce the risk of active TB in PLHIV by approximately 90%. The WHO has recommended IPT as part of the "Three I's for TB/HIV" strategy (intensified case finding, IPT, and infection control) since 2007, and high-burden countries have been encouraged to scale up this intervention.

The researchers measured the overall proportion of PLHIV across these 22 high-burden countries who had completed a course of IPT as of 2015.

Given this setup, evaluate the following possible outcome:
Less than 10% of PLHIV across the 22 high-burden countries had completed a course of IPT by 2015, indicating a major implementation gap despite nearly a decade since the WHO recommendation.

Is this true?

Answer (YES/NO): YES